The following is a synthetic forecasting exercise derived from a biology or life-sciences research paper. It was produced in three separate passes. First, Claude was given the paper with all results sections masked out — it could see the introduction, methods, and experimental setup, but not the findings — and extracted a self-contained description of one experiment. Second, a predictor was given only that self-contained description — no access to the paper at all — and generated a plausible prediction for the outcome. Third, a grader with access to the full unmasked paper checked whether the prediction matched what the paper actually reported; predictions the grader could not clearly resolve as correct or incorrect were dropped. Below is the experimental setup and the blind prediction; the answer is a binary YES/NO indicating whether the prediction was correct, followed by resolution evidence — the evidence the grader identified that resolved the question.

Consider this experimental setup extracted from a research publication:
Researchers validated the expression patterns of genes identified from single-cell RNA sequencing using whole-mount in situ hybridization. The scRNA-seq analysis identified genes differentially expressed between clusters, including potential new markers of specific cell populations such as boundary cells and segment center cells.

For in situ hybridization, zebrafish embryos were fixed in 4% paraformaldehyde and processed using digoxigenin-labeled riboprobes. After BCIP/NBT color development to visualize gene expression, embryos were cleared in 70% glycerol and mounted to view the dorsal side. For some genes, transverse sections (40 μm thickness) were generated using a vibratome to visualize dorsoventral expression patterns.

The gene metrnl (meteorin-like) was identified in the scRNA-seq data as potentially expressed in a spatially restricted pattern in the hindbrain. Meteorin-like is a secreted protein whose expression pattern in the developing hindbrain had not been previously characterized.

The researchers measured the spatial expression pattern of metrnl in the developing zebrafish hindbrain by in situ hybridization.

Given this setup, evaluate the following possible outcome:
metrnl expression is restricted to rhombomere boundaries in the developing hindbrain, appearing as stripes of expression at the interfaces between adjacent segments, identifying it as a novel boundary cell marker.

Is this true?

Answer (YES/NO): NO